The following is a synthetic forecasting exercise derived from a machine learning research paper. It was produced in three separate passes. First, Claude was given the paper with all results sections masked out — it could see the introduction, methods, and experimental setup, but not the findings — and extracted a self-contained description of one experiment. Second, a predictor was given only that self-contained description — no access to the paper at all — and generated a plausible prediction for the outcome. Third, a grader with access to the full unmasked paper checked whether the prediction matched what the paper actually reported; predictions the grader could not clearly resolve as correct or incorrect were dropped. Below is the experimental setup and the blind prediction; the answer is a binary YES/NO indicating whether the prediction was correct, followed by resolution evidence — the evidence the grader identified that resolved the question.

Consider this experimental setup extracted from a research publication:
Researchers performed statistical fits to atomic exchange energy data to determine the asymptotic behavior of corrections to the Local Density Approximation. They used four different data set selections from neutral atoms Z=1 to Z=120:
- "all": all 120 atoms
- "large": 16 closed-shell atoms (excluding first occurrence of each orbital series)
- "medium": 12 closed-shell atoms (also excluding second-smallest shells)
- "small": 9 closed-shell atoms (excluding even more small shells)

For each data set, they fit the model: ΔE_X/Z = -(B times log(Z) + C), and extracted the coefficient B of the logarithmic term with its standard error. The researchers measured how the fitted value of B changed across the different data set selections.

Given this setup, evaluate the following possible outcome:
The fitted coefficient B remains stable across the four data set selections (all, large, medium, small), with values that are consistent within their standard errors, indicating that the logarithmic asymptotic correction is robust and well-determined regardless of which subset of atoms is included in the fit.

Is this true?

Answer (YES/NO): NO